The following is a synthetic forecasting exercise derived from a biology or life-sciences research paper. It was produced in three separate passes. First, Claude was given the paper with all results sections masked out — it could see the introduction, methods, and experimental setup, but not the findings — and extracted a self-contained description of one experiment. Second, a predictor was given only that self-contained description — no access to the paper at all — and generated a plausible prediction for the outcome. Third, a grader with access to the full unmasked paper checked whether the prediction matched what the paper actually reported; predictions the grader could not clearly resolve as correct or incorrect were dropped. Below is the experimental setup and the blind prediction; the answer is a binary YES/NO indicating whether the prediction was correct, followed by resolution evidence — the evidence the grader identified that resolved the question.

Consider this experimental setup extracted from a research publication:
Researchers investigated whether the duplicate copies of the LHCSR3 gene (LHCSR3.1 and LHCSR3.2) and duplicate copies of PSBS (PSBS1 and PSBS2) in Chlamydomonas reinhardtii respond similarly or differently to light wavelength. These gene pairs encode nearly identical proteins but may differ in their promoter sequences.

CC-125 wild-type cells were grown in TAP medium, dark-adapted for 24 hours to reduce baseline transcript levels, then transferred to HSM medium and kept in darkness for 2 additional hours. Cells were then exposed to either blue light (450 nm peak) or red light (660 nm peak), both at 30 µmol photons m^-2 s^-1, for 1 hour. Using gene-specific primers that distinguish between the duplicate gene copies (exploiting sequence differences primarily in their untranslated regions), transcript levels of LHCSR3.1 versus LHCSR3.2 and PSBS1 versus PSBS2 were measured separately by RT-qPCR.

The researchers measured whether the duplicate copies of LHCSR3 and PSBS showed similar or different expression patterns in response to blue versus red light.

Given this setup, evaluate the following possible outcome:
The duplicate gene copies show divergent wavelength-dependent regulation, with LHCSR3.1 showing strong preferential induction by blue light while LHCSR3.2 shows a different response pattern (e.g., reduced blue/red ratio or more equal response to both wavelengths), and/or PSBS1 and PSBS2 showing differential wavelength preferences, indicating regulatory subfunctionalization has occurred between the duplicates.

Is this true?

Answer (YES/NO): NO